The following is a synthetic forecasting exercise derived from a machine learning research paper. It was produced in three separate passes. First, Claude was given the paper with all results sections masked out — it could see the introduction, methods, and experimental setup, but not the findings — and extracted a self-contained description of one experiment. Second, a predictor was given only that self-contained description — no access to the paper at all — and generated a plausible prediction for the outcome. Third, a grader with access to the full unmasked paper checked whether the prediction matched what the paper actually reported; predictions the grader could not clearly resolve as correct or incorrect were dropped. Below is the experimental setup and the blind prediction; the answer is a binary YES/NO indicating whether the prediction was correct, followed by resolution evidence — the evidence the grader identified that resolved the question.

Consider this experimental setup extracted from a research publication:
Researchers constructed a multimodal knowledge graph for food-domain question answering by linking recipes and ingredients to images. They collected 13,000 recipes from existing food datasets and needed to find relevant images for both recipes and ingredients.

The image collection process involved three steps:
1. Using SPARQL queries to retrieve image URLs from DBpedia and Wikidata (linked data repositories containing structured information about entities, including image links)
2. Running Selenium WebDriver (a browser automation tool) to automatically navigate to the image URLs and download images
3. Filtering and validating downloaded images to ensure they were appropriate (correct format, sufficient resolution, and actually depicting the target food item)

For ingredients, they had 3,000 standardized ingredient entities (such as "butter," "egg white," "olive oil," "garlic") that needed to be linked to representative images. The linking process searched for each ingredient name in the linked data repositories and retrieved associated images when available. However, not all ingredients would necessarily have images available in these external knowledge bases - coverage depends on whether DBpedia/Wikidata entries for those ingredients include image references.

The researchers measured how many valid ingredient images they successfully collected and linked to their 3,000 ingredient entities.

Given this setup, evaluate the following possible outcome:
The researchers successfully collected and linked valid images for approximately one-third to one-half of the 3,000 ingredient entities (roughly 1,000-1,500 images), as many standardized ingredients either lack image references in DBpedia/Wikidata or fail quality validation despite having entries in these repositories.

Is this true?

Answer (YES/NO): YES